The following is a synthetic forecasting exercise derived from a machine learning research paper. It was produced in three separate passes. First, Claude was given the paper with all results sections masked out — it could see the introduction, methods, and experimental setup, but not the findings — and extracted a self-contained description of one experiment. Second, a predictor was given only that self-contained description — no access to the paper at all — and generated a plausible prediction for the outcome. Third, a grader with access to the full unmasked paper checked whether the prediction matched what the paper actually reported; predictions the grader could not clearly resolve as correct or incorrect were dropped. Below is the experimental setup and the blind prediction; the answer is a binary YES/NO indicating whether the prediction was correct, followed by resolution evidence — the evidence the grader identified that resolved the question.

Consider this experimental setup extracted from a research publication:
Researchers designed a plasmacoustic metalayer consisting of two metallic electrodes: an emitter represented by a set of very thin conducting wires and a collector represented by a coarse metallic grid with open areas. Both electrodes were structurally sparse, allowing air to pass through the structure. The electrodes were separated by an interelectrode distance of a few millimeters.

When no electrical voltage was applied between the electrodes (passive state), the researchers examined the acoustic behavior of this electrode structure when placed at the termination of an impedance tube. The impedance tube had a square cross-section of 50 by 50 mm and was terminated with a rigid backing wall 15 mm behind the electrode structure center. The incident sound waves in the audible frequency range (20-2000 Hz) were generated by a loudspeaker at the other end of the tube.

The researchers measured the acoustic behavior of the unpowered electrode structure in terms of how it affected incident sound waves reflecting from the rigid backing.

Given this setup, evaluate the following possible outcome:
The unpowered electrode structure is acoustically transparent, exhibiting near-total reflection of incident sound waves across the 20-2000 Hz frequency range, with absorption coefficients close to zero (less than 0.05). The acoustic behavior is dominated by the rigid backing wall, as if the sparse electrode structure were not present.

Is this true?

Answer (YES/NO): NO